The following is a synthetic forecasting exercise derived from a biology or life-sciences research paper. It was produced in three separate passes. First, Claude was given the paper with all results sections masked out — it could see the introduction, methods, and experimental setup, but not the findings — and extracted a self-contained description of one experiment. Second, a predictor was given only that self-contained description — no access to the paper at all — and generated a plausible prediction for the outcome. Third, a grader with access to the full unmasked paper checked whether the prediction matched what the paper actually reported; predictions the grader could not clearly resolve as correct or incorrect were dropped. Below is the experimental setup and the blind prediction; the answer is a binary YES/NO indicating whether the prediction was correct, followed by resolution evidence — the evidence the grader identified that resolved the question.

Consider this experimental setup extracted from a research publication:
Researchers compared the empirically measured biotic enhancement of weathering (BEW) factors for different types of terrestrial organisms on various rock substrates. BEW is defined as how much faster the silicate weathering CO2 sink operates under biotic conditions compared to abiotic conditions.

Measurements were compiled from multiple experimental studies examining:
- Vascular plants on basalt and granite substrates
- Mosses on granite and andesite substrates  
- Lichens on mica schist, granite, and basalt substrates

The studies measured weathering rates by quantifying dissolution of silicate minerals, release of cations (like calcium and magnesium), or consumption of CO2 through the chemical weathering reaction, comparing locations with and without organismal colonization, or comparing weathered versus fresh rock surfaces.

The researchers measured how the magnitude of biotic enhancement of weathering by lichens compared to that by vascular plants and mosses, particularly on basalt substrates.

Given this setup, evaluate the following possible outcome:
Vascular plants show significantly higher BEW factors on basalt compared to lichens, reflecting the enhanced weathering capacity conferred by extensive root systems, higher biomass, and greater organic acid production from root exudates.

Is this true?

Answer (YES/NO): NO